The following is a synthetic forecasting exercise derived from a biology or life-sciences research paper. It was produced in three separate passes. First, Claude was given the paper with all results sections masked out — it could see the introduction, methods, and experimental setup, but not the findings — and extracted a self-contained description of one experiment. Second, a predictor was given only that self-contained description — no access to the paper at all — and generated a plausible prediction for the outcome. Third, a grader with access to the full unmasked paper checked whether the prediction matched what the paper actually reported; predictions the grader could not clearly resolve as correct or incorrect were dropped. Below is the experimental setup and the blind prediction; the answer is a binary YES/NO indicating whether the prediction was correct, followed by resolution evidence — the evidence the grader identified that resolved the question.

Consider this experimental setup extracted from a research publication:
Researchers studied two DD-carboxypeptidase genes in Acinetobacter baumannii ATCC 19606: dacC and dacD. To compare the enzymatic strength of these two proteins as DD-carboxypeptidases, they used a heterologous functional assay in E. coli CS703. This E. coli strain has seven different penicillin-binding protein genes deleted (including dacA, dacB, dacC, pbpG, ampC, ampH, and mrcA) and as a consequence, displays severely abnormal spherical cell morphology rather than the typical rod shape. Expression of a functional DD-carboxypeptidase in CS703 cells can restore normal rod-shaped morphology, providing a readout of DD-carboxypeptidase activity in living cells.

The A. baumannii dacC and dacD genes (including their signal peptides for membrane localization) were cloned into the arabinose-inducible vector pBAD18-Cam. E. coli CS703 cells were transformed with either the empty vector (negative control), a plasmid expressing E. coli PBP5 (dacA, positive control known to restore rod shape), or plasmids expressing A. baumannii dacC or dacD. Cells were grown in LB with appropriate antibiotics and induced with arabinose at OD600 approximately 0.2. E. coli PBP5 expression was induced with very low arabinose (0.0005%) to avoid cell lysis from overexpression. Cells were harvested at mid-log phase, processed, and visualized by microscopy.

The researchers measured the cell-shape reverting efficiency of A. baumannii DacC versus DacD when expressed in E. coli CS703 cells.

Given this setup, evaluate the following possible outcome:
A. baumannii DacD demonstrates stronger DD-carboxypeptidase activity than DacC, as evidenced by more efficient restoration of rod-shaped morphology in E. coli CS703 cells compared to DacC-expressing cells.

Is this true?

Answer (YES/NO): YES